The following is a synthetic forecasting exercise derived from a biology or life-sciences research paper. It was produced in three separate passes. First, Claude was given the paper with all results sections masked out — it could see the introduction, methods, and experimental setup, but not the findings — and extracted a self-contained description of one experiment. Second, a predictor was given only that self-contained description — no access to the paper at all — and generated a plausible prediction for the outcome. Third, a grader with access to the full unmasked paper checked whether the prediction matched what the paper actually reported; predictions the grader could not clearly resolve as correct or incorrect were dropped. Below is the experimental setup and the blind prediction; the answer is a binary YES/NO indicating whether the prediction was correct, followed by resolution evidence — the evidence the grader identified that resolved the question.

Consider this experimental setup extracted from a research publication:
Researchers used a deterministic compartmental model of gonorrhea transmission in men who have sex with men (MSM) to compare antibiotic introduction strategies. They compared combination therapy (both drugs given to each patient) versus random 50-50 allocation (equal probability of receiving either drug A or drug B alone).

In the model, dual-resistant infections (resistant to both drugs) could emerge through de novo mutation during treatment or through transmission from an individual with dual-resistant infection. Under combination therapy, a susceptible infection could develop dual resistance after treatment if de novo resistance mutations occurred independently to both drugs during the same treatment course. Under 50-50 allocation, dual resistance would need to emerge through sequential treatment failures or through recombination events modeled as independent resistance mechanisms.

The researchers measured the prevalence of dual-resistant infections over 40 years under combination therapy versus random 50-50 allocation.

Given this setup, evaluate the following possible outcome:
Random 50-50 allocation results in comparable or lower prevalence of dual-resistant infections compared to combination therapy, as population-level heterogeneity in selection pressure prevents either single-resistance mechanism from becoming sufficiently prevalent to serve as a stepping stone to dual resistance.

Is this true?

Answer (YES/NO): NO